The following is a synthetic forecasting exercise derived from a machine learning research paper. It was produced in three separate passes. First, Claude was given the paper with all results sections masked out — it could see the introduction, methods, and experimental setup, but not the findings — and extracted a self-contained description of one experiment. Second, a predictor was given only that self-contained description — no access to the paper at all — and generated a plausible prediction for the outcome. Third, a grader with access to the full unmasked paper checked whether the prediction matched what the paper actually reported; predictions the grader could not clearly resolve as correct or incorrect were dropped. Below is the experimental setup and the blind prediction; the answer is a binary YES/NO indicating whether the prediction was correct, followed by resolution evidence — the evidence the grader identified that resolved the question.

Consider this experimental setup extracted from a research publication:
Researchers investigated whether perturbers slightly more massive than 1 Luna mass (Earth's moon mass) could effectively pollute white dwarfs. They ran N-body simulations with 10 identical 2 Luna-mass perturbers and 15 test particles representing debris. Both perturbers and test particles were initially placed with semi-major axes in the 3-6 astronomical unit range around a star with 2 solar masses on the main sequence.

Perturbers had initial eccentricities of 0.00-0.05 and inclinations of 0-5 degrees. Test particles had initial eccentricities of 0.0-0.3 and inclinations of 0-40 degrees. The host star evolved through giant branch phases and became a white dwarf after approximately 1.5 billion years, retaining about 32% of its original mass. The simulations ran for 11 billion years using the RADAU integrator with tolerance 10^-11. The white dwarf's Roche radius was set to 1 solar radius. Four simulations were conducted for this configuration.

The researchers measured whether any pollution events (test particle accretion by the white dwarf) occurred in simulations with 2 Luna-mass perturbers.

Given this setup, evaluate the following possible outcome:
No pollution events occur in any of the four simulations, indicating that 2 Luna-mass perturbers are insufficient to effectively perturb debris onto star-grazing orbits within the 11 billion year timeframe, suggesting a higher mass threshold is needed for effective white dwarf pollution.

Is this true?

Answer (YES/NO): NO